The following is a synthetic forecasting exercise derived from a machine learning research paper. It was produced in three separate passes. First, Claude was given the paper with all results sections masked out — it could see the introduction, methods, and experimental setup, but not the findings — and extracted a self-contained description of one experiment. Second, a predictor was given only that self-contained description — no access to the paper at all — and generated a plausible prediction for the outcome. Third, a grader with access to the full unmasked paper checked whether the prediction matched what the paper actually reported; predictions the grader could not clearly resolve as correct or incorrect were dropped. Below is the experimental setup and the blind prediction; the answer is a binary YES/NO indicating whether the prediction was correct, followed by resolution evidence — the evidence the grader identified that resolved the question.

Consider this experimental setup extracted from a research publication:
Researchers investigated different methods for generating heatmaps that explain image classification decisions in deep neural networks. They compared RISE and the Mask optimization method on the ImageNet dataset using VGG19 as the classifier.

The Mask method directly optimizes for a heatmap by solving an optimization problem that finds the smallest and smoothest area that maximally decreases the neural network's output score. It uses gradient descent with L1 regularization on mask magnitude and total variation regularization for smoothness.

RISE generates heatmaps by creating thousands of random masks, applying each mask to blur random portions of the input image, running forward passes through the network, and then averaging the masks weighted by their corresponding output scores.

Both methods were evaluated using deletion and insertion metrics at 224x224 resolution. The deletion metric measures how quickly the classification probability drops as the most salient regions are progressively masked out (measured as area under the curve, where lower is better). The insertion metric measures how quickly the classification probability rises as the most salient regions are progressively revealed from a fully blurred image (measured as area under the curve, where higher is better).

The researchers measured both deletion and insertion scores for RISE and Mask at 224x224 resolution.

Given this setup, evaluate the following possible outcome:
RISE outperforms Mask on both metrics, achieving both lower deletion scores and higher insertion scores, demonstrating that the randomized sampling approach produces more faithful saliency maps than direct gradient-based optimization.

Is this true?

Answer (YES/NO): NO